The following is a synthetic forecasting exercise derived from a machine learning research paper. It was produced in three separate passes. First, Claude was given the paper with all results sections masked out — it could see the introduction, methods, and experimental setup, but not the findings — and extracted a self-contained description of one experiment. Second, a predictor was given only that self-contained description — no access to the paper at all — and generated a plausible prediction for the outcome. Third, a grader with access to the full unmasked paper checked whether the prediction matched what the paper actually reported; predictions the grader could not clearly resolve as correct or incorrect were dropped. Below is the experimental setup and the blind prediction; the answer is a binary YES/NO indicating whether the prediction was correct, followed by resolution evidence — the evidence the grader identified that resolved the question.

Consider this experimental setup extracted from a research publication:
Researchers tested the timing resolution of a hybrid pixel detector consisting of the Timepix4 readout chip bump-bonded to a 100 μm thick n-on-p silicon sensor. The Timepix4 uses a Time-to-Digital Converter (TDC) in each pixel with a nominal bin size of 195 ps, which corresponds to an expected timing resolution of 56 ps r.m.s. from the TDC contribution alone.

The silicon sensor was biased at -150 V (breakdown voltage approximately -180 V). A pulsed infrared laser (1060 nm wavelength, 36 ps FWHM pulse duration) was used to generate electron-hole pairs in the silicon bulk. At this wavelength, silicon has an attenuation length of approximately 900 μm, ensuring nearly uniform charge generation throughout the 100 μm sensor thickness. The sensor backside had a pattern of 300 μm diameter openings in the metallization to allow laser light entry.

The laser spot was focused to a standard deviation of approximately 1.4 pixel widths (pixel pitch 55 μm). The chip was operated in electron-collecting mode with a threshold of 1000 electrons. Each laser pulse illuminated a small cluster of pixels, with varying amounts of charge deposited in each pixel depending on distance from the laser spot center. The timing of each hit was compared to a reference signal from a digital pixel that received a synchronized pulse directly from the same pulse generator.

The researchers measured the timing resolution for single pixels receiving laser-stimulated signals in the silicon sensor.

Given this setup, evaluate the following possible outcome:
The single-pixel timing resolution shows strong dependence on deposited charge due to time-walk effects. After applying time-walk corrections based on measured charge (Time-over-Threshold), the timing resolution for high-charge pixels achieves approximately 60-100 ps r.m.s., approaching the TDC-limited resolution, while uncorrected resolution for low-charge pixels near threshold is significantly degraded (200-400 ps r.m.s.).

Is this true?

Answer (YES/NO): NO